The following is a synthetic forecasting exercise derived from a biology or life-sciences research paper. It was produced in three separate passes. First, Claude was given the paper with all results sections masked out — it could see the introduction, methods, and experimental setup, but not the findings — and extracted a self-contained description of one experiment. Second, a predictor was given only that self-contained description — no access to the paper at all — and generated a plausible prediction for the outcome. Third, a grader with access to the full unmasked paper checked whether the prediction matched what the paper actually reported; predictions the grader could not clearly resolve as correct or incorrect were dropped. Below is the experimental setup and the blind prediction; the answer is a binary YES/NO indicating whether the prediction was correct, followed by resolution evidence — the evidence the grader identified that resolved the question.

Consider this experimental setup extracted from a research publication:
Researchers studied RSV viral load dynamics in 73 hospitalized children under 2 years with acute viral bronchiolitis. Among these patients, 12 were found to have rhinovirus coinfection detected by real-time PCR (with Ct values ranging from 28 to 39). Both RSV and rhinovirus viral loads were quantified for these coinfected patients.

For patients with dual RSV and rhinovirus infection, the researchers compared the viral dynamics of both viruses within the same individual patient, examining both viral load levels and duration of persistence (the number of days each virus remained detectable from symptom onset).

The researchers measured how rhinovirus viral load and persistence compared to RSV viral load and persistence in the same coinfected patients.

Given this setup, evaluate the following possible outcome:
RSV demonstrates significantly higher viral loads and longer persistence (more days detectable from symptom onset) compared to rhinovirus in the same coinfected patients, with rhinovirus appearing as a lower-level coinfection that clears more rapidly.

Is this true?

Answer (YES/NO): YES